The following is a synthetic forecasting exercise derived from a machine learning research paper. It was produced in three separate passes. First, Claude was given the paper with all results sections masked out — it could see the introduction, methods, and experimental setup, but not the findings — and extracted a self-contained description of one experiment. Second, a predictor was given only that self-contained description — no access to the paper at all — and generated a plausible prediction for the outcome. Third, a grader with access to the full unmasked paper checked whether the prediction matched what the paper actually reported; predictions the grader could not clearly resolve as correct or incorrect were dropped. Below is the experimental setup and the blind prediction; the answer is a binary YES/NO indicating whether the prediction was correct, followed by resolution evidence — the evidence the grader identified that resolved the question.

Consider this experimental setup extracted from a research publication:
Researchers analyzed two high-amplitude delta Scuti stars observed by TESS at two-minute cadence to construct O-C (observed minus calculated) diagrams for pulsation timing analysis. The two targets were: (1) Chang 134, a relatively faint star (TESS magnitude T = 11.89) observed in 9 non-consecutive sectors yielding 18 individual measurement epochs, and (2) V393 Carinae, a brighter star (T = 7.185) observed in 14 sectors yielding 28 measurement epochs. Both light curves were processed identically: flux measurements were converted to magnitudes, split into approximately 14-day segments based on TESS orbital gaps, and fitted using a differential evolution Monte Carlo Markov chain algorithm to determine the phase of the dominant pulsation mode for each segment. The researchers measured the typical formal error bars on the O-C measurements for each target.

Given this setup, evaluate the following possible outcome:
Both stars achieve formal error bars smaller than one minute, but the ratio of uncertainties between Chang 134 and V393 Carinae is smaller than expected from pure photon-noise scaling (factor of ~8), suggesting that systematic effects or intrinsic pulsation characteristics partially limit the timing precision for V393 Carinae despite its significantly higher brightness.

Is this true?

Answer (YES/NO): NO